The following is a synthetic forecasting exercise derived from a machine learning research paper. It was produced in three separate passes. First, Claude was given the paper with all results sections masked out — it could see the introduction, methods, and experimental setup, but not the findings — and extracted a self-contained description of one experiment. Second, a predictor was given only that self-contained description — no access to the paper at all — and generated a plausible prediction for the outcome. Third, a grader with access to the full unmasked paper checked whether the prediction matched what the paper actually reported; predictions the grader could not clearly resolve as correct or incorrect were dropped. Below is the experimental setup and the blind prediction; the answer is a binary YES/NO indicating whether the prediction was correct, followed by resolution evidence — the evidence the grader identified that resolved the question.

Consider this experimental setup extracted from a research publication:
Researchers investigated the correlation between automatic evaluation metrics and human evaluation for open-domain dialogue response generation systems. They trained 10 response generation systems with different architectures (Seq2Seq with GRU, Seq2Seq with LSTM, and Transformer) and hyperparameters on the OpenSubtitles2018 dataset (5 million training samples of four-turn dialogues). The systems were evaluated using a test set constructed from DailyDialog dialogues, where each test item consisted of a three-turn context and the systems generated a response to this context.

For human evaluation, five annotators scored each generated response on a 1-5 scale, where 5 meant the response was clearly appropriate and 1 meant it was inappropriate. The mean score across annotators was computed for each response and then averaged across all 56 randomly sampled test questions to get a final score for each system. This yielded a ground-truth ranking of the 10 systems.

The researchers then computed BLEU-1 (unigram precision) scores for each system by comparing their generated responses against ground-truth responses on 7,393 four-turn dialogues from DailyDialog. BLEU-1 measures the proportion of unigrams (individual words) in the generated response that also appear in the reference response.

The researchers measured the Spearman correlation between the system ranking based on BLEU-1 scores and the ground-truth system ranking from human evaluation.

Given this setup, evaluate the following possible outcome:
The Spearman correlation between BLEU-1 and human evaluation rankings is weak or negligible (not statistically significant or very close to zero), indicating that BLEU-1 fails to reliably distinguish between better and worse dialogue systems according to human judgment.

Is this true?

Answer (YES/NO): YES